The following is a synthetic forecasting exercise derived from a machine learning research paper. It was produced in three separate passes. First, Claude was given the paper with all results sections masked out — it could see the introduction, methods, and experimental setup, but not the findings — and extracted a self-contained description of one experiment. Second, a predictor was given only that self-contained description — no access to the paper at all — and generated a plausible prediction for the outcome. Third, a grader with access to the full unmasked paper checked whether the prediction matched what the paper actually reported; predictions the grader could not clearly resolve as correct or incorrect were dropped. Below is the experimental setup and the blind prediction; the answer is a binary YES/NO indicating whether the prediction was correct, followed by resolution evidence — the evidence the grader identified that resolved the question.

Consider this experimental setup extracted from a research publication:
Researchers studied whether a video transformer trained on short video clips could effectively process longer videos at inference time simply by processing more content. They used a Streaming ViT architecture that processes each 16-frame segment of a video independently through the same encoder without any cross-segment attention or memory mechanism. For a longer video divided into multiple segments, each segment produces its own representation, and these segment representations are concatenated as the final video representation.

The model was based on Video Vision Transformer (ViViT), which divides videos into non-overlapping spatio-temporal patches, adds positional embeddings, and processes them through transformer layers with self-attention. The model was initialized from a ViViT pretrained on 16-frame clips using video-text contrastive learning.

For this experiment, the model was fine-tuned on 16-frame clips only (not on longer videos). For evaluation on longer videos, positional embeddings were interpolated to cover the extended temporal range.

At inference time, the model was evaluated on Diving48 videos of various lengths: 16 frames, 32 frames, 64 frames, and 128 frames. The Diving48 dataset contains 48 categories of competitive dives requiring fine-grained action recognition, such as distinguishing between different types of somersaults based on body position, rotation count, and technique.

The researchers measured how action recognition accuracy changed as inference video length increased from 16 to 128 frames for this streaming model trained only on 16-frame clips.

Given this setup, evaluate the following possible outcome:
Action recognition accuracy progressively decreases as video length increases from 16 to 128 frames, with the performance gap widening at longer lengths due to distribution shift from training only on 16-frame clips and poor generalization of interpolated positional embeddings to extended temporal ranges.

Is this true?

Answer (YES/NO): NO